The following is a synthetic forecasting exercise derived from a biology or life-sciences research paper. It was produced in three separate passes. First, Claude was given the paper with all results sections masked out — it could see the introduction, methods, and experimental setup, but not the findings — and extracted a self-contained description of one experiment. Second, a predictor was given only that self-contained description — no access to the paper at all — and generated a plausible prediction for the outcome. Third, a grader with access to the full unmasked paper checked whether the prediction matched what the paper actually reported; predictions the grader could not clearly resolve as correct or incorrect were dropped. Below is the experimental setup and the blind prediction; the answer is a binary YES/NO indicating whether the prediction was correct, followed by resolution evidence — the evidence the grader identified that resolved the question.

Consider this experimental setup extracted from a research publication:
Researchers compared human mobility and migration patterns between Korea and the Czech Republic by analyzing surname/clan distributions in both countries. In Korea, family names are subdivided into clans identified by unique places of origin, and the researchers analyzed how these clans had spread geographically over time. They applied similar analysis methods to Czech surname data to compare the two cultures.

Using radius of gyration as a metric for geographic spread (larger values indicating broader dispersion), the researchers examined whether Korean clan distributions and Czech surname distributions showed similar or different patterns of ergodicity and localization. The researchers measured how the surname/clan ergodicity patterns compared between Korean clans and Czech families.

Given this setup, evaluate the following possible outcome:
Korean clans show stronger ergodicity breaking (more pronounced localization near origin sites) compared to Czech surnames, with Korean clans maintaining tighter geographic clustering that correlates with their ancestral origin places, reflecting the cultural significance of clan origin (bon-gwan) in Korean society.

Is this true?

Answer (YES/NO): NO